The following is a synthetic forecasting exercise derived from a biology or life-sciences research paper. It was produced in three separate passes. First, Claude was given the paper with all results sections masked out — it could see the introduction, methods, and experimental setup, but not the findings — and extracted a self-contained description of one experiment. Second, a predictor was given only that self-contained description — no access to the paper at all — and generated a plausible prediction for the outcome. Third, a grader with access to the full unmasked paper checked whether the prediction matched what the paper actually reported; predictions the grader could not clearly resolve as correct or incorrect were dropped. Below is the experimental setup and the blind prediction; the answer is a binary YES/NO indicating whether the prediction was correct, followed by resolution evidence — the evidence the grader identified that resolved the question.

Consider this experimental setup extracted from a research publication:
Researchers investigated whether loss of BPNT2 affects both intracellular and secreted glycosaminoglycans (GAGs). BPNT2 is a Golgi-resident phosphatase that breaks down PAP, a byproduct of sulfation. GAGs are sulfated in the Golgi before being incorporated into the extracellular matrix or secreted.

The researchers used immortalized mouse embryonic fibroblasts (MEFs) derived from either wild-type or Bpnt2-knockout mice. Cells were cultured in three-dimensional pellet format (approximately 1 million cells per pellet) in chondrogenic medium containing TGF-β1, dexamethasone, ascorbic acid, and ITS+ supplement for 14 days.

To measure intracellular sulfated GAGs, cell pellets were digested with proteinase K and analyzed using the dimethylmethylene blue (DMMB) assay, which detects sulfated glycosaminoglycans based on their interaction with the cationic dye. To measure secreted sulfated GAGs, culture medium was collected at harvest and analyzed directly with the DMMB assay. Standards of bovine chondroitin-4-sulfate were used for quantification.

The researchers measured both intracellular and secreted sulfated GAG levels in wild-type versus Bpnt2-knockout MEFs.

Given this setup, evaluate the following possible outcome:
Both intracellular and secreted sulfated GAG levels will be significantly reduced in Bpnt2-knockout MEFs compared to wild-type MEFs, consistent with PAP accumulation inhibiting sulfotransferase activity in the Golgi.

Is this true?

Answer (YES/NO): YES